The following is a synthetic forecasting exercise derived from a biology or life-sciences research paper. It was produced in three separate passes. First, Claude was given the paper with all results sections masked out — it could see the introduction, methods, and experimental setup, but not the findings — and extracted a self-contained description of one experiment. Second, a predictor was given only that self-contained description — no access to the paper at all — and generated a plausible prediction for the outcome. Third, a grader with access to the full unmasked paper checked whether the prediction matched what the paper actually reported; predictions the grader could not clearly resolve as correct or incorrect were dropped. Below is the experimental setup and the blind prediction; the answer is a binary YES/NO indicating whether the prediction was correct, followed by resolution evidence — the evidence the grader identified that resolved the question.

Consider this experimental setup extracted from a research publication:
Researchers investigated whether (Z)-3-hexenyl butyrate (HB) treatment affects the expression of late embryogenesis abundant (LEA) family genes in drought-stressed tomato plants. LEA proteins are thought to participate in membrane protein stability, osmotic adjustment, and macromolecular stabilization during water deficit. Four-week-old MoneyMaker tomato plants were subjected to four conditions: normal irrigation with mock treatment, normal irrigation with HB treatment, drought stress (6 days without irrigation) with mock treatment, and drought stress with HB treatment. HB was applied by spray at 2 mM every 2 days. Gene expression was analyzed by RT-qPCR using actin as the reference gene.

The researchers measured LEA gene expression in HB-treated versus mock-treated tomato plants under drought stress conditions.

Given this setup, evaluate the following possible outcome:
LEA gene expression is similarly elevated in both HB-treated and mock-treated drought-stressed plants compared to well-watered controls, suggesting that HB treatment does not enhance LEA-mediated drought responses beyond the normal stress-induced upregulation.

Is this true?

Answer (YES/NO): NO